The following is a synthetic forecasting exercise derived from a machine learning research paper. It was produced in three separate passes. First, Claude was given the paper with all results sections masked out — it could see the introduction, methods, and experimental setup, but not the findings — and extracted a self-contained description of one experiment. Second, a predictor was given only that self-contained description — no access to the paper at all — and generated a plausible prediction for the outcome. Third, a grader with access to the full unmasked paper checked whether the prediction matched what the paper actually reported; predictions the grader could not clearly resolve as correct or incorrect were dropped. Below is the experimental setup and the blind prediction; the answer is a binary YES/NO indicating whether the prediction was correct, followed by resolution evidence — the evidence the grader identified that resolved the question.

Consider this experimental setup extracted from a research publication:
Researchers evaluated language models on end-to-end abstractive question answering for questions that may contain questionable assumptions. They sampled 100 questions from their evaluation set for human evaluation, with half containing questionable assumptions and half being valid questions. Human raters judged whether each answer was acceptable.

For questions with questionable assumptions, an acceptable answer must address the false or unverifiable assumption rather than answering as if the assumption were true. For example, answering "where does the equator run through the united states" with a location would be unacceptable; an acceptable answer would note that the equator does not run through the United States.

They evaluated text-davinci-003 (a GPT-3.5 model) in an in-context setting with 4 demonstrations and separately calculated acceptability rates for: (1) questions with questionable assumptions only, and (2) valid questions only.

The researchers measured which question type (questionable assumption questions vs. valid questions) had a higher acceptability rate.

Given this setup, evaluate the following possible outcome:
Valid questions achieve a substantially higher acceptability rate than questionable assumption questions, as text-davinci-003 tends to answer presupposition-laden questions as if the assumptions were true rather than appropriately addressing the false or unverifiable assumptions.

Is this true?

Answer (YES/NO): NO